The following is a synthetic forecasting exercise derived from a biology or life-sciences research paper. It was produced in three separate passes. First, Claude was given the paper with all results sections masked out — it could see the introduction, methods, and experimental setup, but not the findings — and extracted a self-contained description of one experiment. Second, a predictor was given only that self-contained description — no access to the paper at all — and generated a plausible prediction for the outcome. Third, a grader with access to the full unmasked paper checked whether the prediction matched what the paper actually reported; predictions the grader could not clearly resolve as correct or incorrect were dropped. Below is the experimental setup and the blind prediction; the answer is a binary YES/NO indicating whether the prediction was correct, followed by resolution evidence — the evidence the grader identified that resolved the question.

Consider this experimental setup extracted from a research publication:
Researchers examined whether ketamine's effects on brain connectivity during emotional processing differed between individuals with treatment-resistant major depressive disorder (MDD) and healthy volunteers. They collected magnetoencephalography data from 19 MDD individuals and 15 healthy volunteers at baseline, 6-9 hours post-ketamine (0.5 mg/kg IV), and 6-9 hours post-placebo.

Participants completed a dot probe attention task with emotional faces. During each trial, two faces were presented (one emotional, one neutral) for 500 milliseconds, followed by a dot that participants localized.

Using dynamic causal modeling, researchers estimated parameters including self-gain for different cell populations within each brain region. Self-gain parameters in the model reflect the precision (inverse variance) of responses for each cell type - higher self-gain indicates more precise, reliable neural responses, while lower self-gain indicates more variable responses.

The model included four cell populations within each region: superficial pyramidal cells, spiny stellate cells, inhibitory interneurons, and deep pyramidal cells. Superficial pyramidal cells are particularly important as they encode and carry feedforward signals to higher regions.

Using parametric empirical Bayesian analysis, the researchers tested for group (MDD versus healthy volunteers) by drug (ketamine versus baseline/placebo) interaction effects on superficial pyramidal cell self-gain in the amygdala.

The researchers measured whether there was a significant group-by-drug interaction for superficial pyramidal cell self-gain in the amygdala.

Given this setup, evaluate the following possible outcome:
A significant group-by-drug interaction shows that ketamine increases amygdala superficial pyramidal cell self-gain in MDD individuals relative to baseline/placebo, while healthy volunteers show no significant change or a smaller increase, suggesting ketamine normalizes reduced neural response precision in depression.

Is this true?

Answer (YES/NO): NO